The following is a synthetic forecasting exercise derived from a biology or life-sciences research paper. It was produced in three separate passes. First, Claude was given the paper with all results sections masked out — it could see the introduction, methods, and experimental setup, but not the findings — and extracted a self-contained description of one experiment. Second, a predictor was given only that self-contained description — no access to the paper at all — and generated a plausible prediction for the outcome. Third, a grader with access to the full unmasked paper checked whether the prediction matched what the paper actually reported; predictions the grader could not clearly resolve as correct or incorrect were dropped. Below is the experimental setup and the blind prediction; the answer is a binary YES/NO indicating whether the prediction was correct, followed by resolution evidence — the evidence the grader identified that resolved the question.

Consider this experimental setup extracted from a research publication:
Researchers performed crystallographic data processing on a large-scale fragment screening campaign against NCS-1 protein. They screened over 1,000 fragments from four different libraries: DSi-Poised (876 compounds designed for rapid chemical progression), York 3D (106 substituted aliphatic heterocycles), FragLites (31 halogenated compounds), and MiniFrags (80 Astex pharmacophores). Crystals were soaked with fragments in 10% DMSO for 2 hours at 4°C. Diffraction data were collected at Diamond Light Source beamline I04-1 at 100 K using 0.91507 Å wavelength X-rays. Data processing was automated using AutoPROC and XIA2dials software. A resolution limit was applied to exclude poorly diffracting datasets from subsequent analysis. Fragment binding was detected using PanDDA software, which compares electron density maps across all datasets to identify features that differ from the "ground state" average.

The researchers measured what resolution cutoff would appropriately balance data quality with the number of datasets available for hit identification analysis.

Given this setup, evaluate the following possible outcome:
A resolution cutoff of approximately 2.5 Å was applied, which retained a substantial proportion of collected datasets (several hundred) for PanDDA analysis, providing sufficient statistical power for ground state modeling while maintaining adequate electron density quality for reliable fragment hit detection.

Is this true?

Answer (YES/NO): NO